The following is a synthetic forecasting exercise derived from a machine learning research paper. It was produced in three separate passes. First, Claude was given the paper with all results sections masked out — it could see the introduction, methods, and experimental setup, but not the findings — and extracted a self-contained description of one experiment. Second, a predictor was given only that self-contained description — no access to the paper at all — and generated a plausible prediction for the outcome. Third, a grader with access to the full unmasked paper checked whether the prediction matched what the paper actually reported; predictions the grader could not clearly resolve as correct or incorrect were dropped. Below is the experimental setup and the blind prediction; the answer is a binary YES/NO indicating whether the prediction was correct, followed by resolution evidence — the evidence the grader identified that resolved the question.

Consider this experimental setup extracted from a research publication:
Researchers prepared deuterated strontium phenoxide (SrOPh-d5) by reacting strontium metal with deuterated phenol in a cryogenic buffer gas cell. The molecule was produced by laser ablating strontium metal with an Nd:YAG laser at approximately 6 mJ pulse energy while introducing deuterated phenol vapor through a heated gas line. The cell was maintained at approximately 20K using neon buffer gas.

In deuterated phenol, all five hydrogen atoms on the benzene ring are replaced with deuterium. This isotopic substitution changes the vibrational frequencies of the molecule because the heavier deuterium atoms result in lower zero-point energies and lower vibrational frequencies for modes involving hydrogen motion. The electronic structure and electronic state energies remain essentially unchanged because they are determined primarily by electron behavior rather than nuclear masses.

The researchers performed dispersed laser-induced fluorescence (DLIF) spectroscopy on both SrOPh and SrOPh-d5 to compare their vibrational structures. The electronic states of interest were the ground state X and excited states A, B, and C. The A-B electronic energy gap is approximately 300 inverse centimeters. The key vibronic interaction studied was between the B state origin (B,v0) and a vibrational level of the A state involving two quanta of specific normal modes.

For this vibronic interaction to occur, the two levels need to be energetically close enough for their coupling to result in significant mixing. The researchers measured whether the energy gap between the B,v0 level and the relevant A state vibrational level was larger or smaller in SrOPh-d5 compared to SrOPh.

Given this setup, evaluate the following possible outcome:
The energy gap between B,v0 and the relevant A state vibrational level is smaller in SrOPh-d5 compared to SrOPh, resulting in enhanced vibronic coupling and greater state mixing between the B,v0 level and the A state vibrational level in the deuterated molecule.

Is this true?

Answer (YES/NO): YES